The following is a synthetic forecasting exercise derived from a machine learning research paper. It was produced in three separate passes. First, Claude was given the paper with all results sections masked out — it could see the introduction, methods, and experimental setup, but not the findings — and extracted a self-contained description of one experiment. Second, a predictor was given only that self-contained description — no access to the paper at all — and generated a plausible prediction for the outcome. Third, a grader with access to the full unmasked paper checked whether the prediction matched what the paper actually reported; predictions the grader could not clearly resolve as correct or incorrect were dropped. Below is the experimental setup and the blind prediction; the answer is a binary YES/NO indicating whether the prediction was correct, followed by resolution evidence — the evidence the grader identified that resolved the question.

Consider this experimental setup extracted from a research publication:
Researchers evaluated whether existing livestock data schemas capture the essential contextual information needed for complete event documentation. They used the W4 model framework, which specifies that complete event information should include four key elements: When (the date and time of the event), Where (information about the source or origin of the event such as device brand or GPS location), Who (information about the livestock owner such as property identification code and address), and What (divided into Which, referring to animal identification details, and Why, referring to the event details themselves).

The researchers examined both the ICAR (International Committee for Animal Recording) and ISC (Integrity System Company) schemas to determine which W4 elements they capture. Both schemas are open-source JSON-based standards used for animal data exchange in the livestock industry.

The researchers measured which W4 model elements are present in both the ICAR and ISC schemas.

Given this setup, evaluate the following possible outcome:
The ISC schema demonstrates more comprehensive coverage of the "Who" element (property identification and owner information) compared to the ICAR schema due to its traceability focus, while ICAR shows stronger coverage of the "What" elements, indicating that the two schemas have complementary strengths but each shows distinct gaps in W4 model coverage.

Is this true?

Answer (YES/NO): NO